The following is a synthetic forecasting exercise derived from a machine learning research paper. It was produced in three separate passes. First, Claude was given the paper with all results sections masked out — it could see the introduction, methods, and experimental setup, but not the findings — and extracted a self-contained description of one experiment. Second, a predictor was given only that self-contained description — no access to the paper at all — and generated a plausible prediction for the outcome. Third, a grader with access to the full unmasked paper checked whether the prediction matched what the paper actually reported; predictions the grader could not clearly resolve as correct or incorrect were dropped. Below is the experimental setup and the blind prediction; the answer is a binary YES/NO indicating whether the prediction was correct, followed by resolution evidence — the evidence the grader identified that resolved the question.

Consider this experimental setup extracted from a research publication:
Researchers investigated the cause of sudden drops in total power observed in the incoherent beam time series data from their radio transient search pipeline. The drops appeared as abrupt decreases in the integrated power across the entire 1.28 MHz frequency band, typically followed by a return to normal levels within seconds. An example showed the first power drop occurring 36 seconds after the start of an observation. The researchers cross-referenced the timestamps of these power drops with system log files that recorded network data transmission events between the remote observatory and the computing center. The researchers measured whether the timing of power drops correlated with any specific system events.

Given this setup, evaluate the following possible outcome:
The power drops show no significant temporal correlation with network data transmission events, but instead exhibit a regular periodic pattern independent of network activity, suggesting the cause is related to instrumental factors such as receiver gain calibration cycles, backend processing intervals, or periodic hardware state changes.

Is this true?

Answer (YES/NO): NO